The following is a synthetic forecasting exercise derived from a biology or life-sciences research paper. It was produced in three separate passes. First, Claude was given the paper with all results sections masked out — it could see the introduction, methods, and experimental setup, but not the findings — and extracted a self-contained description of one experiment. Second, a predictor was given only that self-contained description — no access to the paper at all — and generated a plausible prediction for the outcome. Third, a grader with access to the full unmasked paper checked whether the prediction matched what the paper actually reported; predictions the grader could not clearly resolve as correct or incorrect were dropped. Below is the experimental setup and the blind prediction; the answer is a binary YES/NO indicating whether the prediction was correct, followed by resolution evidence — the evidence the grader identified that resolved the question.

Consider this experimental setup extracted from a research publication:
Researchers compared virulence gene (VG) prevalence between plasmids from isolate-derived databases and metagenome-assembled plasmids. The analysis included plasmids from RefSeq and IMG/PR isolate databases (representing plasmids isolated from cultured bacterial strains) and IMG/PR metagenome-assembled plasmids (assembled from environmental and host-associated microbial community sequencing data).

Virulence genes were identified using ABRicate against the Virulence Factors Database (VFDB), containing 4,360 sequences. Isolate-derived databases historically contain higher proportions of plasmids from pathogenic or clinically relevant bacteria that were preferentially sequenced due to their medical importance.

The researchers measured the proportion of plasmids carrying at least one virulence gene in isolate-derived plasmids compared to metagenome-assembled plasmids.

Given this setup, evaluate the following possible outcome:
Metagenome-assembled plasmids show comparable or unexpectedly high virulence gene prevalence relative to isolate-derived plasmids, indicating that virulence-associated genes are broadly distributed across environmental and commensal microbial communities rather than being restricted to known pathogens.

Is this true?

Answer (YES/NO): NO